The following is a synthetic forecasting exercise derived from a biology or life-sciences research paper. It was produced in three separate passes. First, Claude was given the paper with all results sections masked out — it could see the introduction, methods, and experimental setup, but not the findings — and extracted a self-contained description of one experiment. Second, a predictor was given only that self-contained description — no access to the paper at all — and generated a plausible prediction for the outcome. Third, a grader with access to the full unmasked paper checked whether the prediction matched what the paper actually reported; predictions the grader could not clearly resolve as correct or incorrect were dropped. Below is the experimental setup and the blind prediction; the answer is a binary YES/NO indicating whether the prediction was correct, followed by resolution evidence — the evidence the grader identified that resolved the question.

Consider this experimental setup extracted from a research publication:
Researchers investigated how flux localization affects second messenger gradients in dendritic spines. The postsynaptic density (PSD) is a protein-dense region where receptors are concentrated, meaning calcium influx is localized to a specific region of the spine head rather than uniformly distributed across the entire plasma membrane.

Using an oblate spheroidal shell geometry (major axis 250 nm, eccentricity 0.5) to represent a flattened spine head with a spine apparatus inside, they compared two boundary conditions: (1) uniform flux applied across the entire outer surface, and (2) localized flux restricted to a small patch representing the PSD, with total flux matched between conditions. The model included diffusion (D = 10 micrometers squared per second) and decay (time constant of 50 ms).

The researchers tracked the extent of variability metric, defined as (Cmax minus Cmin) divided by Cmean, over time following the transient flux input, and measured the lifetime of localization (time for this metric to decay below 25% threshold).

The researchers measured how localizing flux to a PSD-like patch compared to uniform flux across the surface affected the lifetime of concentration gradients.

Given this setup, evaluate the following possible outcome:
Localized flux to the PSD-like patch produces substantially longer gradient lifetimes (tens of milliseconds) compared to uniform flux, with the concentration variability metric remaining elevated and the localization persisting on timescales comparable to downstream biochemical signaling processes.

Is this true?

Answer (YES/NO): YES